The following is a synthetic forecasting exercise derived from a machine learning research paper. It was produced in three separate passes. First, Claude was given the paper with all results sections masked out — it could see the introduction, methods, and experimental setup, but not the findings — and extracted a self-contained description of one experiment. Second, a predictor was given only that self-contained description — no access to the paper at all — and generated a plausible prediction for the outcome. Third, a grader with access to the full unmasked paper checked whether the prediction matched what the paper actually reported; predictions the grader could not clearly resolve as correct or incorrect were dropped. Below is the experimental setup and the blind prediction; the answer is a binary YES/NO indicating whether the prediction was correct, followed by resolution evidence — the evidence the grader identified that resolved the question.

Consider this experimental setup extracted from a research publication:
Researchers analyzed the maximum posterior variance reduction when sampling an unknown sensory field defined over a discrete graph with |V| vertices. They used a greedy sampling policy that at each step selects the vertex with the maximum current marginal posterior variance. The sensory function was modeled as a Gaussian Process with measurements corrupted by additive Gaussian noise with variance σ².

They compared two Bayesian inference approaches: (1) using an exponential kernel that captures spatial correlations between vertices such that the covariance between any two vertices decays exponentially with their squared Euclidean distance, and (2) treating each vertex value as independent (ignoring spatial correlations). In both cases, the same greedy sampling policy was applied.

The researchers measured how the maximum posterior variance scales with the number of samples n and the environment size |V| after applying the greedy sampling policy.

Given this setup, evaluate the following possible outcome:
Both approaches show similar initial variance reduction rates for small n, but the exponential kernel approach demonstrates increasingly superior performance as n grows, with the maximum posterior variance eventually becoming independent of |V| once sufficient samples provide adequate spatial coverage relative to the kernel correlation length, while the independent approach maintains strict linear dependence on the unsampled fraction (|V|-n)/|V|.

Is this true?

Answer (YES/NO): NO